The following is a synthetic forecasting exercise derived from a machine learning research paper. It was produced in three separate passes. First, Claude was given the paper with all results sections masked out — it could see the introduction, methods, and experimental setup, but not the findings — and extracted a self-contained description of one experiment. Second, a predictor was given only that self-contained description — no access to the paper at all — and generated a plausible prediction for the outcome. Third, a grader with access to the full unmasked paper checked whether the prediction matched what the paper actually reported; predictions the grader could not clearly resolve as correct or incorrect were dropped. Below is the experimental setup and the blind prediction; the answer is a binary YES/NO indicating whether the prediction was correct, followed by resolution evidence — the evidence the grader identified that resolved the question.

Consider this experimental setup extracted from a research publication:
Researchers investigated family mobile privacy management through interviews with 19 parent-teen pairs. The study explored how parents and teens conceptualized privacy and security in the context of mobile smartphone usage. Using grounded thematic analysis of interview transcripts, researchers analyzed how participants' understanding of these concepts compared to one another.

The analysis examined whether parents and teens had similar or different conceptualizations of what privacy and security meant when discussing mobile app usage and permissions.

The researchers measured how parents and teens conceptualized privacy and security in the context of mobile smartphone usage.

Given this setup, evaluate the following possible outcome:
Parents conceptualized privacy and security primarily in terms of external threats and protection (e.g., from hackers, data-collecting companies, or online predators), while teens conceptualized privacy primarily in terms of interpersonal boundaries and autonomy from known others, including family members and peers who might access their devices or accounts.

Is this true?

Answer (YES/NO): NO